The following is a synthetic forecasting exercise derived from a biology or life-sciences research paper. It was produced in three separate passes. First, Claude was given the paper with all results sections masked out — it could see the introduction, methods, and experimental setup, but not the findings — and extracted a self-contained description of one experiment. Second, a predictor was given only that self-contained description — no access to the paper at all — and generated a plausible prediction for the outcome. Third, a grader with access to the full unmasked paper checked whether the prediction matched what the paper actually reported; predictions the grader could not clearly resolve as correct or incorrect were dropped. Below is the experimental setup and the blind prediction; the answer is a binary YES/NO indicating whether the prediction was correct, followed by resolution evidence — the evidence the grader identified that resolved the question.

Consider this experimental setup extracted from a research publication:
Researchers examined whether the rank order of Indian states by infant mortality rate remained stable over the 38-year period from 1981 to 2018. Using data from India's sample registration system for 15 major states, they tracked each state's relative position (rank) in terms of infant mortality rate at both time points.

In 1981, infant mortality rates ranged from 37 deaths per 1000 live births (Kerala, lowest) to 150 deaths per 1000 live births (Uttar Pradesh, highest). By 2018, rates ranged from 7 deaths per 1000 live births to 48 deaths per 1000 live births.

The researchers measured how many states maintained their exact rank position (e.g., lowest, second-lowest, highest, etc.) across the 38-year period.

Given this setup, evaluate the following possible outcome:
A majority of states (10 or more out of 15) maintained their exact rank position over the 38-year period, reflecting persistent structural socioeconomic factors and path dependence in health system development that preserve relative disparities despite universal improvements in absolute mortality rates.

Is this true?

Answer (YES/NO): NO